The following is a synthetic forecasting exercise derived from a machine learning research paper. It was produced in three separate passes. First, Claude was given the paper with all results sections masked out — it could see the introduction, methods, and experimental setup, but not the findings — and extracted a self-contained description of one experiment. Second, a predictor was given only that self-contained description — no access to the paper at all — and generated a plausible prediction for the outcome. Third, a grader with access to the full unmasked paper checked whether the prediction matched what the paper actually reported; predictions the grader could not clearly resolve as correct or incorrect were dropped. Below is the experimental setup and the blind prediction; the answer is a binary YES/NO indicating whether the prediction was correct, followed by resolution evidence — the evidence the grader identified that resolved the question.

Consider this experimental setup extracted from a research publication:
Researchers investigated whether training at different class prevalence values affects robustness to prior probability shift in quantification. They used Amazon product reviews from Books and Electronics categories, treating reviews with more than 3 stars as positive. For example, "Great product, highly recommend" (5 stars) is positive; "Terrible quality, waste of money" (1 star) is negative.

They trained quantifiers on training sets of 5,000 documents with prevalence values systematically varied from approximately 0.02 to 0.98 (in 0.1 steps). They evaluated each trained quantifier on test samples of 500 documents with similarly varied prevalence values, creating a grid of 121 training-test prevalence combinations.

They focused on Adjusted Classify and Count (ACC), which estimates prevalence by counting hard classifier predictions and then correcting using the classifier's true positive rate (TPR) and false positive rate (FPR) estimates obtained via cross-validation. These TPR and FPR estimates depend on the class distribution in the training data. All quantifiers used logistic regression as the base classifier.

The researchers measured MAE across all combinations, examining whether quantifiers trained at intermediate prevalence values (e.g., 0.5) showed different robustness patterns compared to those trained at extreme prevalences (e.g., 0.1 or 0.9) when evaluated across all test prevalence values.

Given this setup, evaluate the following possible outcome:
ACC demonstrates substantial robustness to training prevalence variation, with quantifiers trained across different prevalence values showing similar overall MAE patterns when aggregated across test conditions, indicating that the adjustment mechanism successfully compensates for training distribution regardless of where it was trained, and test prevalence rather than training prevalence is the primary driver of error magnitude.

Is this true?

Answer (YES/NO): NO